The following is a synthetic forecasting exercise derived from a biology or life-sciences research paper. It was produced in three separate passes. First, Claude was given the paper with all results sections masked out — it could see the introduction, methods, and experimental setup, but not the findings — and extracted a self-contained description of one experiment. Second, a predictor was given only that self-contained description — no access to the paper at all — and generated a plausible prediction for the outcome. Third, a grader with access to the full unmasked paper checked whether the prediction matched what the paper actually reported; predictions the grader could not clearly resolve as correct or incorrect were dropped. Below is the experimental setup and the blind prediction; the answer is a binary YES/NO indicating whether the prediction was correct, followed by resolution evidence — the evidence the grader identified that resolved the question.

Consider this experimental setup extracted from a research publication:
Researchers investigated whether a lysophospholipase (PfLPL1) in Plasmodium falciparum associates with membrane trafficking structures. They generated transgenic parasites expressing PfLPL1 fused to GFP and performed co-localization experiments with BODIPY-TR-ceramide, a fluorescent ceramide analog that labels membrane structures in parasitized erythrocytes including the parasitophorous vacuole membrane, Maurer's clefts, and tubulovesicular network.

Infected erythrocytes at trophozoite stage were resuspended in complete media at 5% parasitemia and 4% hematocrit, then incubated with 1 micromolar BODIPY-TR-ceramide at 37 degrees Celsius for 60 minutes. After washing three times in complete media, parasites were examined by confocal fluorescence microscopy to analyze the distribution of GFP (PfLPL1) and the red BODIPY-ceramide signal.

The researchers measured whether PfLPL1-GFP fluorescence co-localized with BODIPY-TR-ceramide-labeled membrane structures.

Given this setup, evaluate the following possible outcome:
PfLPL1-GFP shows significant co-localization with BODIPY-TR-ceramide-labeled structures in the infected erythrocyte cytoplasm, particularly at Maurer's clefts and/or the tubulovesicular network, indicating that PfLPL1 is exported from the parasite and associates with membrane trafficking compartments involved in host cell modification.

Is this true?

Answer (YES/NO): NO